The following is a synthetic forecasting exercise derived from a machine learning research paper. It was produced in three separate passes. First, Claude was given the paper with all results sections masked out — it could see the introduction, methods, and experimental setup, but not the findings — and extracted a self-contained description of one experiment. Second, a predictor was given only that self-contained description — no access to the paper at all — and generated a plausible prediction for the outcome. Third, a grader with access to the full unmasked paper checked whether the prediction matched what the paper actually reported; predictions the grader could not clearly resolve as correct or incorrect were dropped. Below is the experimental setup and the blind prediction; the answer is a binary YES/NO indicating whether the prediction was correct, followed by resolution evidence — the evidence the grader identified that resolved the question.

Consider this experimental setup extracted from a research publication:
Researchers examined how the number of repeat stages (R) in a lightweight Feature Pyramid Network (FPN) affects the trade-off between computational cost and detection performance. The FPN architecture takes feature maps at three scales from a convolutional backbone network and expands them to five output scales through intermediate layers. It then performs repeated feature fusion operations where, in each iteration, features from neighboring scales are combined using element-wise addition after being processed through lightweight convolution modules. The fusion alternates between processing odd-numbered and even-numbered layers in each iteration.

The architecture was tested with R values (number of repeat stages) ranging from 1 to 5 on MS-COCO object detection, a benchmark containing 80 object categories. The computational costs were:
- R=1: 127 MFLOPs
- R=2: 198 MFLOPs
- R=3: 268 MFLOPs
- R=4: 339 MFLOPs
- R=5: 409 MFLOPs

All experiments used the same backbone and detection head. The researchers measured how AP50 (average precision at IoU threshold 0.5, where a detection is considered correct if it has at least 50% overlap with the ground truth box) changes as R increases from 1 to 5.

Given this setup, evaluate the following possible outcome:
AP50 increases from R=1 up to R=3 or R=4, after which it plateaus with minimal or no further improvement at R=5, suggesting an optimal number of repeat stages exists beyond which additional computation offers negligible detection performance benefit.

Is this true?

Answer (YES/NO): YES